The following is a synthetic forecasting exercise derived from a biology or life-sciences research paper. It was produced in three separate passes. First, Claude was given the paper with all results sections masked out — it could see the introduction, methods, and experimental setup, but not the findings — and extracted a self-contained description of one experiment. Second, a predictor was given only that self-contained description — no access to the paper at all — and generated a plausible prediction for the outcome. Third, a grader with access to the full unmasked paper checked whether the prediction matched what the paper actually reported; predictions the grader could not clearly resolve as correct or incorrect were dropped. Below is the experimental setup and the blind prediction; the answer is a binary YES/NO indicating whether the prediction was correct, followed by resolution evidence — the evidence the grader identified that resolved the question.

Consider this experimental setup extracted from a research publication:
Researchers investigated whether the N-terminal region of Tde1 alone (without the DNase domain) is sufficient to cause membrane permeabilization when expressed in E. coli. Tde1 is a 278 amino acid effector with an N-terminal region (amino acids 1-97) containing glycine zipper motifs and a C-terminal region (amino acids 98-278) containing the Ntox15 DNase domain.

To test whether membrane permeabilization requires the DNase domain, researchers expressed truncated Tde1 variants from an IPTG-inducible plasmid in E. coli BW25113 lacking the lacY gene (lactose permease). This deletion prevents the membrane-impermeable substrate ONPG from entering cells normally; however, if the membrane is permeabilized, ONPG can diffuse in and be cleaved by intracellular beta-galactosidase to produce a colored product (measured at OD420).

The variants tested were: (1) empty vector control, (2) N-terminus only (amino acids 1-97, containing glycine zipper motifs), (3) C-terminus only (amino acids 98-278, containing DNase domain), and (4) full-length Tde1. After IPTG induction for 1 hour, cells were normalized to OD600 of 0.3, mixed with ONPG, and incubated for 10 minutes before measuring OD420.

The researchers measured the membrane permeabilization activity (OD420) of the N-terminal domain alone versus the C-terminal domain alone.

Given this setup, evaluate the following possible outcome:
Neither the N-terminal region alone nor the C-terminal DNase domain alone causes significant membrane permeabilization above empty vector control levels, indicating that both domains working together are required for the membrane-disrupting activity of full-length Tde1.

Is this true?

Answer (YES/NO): NO